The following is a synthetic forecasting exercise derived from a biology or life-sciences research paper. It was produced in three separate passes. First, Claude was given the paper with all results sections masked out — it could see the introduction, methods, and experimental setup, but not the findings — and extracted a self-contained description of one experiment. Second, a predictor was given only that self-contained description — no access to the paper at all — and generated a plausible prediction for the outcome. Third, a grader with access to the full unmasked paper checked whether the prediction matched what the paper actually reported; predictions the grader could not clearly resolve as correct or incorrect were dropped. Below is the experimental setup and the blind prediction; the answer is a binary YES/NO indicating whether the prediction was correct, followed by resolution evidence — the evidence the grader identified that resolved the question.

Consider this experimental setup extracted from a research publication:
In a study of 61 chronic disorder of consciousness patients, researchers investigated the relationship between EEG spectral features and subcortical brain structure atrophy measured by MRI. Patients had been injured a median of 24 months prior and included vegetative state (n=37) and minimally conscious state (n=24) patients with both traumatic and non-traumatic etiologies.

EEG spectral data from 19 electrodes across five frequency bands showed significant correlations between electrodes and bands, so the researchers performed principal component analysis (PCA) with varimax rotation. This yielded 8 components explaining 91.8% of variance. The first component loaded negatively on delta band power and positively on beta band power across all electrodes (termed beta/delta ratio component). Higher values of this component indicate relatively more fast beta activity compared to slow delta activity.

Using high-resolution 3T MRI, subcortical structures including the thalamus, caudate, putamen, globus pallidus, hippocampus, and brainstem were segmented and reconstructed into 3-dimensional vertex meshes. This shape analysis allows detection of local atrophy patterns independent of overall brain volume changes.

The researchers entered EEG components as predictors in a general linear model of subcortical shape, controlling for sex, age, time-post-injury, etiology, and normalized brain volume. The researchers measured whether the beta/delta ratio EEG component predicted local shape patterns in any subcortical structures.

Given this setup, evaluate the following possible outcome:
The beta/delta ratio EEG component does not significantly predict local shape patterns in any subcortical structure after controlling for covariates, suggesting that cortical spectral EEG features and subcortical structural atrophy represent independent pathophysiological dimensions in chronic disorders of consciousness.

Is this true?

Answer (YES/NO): NO